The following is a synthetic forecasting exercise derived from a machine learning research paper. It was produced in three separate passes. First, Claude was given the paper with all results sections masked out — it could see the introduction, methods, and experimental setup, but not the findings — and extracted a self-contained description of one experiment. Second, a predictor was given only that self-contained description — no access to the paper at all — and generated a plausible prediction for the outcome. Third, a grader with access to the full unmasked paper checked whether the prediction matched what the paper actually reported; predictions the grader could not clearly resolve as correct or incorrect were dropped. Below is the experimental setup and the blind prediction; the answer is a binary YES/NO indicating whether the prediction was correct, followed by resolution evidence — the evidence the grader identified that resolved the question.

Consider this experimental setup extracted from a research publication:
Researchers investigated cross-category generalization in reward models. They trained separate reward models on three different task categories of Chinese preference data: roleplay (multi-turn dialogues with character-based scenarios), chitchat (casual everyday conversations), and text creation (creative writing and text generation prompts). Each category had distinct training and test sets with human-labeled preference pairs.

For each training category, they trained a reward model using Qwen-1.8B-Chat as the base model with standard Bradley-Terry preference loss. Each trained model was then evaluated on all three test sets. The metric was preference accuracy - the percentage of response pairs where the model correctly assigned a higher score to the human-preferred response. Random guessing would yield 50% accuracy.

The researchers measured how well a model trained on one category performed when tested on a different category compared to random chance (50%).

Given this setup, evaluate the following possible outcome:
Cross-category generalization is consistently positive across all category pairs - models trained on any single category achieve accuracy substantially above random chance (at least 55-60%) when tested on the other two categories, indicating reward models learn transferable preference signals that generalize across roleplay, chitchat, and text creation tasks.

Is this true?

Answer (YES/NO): NO